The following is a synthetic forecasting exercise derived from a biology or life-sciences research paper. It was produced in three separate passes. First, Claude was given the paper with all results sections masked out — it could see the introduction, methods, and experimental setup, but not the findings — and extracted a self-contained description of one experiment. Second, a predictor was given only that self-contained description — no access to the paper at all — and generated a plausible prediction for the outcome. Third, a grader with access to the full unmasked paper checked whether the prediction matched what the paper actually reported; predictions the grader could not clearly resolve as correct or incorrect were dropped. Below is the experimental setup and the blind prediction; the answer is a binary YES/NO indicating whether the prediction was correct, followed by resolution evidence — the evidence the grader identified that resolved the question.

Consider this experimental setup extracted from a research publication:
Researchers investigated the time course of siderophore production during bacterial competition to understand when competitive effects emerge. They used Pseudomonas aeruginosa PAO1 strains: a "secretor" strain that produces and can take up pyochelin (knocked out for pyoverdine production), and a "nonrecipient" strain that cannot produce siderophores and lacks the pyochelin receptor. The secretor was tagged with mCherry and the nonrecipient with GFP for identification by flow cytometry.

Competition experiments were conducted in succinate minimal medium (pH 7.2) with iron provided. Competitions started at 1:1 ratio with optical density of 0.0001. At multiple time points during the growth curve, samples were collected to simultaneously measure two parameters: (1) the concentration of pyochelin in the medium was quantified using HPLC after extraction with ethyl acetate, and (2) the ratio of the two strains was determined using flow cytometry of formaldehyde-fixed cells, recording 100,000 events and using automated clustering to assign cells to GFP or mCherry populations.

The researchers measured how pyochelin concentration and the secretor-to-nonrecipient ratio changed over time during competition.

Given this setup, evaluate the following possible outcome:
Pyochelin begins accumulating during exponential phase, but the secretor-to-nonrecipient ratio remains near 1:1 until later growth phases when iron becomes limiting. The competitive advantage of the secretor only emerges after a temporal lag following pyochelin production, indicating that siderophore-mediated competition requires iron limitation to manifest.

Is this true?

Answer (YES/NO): NO